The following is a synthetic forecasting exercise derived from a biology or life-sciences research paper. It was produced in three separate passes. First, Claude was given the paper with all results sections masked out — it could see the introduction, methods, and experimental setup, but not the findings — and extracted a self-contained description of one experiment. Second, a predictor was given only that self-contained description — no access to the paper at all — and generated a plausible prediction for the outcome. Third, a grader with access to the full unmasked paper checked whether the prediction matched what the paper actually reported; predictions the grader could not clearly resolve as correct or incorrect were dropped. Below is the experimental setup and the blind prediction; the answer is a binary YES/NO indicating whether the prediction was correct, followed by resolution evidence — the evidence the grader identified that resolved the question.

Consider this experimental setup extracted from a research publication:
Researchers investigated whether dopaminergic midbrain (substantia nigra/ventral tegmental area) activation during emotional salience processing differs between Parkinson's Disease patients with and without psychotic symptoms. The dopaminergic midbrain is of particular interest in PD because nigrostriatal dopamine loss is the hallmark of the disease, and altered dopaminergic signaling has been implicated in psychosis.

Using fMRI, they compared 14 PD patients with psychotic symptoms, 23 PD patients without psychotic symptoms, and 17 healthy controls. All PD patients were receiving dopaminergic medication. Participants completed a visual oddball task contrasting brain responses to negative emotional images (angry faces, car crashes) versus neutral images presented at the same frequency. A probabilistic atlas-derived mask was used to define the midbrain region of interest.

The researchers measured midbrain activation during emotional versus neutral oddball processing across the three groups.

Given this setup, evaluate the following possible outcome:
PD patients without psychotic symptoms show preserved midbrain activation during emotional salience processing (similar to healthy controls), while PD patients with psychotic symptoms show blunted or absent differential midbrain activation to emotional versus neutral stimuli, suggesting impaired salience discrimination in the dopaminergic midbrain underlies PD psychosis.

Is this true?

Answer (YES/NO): NO